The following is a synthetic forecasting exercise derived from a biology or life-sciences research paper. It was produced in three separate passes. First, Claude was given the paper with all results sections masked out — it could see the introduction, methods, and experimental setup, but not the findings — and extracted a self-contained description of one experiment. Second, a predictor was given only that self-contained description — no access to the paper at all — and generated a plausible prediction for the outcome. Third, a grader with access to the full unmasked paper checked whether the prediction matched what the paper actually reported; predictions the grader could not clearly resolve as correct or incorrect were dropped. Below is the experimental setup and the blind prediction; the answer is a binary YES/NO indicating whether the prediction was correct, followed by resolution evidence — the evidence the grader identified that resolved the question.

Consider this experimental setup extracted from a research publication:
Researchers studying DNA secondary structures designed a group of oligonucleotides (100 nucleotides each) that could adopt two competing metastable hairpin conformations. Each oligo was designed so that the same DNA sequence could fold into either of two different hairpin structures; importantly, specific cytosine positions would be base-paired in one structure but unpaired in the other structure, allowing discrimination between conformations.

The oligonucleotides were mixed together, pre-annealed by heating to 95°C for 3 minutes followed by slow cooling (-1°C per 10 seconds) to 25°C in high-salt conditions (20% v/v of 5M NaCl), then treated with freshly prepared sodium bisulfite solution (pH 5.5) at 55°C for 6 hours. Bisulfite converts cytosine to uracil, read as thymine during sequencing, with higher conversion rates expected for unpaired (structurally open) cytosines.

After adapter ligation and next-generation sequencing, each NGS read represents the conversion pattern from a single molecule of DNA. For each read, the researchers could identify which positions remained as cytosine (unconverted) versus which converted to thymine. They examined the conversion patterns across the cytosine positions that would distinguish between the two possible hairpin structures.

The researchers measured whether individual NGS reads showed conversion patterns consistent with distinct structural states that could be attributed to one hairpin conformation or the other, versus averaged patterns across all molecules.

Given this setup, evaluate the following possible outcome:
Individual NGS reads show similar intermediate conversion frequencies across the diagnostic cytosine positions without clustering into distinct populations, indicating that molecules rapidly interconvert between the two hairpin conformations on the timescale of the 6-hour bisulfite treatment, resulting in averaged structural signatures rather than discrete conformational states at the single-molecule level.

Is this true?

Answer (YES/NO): NO